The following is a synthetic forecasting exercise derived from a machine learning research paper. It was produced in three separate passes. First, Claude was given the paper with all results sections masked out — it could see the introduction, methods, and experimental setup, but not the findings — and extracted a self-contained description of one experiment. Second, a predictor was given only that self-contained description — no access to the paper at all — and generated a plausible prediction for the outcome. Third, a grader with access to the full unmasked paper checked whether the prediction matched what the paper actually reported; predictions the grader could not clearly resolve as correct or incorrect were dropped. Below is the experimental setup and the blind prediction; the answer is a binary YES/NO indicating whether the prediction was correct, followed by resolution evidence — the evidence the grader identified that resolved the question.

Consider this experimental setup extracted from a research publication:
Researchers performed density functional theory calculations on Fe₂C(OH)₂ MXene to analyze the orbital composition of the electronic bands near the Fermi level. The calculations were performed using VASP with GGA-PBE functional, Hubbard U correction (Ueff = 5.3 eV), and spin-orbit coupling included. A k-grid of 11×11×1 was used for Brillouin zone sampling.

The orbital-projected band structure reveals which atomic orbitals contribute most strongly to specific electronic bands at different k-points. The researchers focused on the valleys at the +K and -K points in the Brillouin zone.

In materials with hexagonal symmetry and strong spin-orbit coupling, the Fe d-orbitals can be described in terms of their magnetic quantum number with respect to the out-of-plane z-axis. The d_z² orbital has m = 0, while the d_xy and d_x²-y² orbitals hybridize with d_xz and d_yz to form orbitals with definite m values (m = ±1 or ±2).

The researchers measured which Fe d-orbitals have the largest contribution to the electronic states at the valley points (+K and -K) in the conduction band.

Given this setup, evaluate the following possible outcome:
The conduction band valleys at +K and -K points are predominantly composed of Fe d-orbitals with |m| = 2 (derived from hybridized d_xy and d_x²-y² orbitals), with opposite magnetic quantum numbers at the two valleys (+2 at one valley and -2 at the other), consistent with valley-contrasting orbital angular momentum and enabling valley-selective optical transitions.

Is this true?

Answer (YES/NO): YES